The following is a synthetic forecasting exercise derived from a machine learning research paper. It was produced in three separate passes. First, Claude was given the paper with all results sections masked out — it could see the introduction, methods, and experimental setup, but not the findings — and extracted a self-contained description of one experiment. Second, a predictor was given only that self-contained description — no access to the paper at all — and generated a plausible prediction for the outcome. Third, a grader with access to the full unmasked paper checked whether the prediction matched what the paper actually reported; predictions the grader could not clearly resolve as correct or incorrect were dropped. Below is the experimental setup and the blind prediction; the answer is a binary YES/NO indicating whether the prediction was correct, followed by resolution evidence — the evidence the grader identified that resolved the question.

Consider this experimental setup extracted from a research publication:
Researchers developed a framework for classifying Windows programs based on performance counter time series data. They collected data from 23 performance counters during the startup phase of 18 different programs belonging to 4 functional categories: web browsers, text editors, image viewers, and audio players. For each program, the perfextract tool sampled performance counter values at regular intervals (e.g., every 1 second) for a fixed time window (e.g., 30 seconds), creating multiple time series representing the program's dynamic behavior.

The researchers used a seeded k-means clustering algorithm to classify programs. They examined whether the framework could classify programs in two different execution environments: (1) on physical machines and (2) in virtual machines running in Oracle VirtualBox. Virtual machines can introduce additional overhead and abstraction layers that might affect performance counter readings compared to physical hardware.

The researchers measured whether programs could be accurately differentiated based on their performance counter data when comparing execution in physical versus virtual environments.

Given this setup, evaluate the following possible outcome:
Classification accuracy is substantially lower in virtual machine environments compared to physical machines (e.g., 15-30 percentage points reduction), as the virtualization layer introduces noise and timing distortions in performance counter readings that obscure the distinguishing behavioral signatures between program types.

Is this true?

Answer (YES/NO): NO